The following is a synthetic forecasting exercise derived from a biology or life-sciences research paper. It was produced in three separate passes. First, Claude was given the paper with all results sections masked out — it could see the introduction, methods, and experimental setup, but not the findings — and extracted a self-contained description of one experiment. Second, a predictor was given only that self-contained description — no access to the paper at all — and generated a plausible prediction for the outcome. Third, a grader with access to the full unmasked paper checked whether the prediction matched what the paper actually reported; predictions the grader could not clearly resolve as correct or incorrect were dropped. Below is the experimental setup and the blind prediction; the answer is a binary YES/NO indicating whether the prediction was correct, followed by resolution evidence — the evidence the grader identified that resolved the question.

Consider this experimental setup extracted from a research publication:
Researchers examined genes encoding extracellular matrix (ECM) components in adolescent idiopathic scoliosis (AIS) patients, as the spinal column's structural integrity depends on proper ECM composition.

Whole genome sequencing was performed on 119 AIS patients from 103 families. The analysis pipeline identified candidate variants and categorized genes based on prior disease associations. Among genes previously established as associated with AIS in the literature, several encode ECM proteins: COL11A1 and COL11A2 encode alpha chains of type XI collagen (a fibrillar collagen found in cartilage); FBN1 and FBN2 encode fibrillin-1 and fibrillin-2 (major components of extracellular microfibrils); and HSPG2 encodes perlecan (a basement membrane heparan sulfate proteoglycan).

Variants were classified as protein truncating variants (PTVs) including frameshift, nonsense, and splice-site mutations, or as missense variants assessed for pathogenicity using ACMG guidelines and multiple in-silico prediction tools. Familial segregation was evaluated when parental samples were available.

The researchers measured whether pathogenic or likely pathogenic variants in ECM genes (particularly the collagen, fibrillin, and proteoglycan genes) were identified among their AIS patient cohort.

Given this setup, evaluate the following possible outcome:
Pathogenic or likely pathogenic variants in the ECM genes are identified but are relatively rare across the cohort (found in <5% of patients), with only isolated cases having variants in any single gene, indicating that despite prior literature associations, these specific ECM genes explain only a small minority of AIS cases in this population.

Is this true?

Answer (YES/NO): YES